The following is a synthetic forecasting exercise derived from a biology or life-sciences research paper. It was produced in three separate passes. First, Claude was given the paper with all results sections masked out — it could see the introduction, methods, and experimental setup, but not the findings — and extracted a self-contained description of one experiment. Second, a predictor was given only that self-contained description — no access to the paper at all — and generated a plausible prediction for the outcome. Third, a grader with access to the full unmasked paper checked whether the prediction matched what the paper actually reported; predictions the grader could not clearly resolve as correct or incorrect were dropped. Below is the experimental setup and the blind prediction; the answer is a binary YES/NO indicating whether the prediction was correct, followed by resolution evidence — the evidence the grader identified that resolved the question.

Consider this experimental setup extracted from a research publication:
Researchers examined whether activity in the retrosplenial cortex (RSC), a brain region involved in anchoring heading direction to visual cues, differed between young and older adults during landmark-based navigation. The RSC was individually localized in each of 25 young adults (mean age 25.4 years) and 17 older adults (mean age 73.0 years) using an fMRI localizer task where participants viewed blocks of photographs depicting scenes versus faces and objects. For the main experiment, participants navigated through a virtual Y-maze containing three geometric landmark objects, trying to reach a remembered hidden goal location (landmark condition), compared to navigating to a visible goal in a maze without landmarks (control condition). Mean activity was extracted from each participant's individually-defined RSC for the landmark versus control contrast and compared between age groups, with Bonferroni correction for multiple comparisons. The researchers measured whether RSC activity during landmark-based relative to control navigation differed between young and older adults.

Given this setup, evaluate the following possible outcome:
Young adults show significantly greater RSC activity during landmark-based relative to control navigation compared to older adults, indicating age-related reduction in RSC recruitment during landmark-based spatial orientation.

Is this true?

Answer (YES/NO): NO